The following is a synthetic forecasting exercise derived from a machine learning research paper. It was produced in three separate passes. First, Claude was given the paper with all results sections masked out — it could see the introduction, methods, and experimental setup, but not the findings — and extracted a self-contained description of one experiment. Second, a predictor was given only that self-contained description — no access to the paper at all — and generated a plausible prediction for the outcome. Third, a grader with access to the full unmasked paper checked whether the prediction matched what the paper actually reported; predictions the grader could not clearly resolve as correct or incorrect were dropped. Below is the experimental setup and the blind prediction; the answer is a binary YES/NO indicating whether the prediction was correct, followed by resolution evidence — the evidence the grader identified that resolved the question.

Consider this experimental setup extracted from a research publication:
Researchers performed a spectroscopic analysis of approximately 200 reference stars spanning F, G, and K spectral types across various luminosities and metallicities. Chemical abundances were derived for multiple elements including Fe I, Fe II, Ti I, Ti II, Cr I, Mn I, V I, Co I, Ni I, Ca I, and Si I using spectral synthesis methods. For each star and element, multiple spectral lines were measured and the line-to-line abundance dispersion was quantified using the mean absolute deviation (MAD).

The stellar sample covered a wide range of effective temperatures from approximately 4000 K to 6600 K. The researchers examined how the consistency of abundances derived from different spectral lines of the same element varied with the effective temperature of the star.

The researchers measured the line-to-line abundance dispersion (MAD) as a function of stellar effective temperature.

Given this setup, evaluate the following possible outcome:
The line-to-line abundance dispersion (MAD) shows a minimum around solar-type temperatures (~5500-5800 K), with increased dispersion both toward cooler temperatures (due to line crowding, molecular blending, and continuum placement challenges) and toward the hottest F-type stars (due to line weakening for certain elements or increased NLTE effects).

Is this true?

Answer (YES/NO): YES